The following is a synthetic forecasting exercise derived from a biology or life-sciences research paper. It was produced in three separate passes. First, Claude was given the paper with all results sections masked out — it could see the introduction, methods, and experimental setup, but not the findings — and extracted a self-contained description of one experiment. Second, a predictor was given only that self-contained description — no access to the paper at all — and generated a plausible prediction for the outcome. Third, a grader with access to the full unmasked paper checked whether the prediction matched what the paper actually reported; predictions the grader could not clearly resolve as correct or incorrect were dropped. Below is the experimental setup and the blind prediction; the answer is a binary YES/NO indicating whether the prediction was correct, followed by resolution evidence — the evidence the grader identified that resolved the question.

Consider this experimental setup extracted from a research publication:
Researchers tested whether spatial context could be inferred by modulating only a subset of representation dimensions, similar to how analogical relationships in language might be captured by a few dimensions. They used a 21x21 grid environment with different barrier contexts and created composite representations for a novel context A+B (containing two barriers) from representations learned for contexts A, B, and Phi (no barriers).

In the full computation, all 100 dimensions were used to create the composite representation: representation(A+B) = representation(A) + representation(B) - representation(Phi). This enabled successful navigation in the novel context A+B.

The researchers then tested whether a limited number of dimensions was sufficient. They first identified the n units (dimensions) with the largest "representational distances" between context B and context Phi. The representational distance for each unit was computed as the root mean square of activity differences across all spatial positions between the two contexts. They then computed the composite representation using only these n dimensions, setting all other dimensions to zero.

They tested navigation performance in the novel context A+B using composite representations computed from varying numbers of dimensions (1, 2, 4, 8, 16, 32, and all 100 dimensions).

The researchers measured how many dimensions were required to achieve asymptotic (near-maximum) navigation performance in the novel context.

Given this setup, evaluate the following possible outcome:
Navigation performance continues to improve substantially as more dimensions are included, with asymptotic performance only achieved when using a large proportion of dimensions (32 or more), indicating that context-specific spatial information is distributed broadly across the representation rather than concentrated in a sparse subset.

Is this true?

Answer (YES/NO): NO